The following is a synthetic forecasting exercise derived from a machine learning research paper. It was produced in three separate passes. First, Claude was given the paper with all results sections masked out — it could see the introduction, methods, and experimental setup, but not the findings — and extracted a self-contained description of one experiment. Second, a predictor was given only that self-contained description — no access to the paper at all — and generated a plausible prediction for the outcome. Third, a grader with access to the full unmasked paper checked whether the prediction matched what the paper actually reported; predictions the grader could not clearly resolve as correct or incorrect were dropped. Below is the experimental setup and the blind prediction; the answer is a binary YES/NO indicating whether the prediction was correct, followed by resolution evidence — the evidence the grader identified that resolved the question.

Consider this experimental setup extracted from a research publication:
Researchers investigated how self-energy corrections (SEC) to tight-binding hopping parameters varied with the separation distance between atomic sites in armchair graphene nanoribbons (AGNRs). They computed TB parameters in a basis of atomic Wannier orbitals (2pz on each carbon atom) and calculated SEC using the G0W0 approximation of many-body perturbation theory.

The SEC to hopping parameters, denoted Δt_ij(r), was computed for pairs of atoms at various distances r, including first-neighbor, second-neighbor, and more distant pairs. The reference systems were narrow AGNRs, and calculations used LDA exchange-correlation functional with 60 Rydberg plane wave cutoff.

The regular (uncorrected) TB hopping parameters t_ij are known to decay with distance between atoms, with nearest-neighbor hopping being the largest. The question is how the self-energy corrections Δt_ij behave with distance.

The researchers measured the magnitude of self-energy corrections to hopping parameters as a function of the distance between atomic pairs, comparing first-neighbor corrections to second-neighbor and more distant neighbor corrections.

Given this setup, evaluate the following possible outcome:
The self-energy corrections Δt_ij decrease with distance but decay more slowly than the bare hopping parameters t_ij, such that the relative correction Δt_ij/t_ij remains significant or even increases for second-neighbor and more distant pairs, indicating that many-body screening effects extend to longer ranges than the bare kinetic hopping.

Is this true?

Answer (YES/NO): NO